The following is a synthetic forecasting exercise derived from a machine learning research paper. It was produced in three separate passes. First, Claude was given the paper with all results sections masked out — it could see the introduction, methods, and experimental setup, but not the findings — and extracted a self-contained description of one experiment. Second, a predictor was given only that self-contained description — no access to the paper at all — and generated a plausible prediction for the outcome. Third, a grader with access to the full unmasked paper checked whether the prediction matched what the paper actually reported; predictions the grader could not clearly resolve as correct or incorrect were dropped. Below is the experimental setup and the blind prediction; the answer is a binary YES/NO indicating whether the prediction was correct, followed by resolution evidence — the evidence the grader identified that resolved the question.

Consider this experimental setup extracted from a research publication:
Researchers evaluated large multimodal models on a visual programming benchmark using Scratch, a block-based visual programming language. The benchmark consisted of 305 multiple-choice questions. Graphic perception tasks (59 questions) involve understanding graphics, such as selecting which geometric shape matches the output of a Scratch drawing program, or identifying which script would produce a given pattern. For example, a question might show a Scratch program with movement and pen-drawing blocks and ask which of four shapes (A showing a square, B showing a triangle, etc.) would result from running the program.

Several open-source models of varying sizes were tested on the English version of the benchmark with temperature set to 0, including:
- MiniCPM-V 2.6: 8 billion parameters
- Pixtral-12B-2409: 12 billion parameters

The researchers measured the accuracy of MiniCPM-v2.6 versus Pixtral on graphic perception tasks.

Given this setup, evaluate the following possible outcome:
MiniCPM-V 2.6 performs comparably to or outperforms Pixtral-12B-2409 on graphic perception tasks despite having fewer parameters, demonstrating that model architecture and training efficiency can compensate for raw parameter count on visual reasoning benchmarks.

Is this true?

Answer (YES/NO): YES